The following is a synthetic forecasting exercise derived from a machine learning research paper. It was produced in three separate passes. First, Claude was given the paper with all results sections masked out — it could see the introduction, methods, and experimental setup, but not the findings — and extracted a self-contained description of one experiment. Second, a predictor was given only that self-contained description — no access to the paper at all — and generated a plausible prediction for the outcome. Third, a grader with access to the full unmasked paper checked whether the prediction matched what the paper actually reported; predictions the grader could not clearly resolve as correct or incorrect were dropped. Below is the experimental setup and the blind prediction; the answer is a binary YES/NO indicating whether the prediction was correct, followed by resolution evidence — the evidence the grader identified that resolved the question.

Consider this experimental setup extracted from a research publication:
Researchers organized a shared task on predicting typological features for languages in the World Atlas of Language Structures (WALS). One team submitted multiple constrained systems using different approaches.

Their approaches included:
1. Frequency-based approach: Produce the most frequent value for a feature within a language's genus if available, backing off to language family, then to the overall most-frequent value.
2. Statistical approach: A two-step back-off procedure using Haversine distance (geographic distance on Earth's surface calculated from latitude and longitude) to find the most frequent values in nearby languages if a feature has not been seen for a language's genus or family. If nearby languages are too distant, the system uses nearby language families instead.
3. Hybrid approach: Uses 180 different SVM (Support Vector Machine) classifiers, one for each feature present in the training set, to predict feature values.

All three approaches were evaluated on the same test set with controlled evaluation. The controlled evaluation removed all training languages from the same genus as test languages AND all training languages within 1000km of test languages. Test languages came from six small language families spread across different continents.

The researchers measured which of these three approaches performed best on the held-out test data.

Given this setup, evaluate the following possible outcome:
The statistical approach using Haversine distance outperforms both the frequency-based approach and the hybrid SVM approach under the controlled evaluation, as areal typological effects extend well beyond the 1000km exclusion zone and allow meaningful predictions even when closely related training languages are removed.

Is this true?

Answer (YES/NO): YES